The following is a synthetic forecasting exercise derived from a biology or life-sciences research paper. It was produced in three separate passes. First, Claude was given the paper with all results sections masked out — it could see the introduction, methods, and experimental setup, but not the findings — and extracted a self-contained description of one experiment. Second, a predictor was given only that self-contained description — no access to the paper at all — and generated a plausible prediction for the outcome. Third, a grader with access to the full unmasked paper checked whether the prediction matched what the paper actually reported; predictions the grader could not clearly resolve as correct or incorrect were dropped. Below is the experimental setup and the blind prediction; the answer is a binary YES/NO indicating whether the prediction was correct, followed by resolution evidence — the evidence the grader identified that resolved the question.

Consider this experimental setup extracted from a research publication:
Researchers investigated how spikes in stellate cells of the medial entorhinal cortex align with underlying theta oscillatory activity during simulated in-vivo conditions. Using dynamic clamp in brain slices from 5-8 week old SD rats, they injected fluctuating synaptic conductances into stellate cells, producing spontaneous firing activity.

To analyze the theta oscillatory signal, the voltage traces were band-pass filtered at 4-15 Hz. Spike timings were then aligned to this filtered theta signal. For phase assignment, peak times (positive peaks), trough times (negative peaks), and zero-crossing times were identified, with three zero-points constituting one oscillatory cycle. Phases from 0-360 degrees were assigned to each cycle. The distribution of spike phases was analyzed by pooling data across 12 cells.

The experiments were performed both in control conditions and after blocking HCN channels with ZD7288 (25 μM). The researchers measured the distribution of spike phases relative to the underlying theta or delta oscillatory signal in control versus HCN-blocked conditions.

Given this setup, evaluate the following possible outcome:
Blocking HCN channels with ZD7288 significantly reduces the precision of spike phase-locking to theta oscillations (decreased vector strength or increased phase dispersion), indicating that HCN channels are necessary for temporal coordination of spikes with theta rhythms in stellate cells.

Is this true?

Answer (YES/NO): NO